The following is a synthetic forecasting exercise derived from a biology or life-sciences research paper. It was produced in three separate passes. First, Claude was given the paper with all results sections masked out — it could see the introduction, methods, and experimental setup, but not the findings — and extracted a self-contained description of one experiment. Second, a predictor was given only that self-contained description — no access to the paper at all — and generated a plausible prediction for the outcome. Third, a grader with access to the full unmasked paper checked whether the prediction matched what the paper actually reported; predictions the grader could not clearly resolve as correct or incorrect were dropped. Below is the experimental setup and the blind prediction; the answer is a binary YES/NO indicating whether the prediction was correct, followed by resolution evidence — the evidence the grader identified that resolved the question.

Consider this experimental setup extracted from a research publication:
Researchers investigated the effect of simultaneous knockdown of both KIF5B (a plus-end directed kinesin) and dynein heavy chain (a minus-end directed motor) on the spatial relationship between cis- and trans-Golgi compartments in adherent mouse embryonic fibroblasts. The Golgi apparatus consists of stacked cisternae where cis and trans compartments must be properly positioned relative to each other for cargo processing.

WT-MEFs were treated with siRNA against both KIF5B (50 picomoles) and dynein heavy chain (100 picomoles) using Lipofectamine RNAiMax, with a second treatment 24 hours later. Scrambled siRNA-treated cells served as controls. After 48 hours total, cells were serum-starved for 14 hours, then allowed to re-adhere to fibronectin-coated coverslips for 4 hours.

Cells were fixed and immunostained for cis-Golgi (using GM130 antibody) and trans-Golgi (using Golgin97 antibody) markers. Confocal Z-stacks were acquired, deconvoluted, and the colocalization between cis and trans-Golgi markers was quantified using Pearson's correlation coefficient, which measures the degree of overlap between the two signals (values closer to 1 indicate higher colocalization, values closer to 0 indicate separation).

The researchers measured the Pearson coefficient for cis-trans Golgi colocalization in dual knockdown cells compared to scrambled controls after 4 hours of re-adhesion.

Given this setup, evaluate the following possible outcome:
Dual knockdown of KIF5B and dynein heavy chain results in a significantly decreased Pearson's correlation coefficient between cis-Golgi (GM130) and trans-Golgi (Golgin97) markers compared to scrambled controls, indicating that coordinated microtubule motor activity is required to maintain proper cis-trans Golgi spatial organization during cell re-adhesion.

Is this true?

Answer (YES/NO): NO